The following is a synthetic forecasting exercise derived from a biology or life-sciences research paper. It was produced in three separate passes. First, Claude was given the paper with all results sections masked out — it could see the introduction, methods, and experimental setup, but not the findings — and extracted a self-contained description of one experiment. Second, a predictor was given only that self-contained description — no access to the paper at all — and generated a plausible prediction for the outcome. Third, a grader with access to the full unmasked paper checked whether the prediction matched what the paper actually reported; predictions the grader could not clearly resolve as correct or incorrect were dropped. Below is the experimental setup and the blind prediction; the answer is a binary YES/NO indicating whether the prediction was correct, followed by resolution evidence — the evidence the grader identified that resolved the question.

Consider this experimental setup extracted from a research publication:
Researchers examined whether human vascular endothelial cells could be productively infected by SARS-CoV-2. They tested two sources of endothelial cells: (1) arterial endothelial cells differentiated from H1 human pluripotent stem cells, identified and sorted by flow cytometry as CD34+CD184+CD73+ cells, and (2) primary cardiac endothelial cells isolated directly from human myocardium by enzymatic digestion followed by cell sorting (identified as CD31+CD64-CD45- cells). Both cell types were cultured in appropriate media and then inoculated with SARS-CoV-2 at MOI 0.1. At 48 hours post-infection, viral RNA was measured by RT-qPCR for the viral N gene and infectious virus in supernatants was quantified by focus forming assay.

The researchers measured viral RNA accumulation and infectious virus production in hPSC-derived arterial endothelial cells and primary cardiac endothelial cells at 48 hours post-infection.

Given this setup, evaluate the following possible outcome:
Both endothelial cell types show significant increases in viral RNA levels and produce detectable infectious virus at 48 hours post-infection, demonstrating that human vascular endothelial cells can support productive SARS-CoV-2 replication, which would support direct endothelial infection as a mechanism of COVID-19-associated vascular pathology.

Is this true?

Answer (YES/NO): NO